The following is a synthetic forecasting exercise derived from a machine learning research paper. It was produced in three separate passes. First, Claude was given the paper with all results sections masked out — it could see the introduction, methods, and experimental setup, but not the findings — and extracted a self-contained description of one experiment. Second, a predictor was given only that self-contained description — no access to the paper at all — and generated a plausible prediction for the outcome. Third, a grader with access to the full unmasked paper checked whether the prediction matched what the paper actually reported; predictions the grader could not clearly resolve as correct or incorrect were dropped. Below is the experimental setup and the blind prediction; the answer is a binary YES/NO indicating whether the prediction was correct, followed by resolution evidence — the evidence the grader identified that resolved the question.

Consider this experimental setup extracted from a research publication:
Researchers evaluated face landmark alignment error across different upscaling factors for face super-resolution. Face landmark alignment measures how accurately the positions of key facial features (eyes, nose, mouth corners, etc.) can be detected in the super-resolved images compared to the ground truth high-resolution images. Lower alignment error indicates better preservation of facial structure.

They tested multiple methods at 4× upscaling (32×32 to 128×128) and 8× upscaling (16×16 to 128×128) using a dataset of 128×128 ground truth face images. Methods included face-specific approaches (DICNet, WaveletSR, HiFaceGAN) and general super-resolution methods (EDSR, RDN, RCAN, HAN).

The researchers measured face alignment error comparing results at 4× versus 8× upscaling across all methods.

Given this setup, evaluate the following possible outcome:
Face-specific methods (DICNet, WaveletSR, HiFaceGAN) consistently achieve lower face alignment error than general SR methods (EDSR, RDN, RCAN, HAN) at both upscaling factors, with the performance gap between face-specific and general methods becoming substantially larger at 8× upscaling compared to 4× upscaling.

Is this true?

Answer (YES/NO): NO